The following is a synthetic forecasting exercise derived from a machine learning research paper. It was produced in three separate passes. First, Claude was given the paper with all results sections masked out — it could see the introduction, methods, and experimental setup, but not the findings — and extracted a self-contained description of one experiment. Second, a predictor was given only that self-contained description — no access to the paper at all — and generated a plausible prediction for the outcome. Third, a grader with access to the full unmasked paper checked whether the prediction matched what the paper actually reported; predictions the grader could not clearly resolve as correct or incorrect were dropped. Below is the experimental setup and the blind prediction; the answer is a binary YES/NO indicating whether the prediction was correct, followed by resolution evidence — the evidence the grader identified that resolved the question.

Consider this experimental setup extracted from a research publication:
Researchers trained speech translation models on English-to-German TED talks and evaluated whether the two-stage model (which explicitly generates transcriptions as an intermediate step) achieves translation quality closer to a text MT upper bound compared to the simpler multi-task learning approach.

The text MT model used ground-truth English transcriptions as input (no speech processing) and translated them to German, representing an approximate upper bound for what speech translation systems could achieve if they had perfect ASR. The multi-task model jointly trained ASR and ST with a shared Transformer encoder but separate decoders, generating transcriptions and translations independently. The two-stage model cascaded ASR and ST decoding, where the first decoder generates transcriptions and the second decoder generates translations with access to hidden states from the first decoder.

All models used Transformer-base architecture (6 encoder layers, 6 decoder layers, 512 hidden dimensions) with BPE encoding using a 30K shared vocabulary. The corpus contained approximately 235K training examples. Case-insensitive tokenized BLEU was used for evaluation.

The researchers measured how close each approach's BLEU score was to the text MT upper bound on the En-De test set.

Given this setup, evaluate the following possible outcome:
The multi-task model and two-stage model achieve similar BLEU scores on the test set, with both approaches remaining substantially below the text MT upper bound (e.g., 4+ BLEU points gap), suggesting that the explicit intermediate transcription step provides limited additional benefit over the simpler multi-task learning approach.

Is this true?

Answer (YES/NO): NO